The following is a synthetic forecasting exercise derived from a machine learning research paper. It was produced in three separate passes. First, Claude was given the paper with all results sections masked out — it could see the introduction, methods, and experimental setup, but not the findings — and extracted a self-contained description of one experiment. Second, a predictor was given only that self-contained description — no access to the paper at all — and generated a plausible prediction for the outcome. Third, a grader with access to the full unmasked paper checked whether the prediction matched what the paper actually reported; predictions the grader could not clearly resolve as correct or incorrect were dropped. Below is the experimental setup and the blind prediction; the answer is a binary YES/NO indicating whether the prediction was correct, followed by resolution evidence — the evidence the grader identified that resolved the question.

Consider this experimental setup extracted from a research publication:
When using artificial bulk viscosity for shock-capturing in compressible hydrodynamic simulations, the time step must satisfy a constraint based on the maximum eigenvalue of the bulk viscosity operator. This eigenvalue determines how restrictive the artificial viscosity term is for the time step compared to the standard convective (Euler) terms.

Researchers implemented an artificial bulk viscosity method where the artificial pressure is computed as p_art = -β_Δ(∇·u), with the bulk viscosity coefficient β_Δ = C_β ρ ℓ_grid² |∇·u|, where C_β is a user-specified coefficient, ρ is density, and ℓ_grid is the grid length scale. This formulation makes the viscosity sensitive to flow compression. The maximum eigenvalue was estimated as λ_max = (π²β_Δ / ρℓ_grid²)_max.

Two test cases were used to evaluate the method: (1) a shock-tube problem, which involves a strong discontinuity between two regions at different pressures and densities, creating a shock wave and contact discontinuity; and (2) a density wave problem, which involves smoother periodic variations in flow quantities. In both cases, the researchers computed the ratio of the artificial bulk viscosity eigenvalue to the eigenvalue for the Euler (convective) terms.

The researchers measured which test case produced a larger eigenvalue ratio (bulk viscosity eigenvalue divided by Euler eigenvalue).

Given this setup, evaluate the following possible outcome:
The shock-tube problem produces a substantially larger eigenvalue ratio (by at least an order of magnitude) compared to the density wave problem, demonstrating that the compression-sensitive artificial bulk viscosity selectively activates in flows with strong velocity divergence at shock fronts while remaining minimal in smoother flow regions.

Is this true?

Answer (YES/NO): NO